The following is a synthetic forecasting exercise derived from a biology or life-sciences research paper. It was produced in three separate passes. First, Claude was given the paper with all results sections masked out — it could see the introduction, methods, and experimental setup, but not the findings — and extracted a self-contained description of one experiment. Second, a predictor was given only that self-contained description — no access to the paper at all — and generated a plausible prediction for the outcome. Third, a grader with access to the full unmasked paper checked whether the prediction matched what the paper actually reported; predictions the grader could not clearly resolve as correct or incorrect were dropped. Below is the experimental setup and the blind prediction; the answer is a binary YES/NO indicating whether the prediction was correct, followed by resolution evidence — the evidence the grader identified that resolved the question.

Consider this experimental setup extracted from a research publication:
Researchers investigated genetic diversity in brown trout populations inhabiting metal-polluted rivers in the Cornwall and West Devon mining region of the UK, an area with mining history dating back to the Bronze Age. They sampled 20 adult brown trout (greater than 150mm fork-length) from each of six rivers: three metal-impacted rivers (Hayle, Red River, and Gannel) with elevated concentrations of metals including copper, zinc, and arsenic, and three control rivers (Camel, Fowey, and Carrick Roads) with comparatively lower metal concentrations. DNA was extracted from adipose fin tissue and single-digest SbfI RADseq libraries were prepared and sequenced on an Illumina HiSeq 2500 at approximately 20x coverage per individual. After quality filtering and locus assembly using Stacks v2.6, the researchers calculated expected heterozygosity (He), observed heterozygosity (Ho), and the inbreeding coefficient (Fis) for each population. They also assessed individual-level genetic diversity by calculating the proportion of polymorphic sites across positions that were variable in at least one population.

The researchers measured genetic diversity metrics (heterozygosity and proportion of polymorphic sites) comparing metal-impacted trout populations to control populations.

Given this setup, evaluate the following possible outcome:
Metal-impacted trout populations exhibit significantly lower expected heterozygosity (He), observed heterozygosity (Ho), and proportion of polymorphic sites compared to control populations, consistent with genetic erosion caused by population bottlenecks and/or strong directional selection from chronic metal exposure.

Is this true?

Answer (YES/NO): NO